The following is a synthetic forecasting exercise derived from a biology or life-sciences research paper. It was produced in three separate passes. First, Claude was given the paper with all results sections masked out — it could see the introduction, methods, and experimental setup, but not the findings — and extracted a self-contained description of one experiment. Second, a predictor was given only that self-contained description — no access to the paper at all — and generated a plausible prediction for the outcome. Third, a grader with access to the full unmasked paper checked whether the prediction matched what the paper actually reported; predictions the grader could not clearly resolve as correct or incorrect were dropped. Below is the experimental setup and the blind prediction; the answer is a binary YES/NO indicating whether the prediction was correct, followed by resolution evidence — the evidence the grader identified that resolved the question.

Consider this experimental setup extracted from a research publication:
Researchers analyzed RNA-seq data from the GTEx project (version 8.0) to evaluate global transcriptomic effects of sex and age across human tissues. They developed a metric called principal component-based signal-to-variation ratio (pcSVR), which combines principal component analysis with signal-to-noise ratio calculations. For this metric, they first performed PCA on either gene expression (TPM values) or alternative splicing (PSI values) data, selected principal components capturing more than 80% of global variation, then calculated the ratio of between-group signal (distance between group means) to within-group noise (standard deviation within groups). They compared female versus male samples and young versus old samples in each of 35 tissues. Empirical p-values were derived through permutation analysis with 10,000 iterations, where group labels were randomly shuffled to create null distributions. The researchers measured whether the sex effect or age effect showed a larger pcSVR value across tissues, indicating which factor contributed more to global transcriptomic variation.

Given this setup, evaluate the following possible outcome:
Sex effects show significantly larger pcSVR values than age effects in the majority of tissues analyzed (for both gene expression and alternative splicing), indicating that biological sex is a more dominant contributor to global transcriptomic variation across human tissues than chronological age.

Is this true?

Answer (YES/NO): NO